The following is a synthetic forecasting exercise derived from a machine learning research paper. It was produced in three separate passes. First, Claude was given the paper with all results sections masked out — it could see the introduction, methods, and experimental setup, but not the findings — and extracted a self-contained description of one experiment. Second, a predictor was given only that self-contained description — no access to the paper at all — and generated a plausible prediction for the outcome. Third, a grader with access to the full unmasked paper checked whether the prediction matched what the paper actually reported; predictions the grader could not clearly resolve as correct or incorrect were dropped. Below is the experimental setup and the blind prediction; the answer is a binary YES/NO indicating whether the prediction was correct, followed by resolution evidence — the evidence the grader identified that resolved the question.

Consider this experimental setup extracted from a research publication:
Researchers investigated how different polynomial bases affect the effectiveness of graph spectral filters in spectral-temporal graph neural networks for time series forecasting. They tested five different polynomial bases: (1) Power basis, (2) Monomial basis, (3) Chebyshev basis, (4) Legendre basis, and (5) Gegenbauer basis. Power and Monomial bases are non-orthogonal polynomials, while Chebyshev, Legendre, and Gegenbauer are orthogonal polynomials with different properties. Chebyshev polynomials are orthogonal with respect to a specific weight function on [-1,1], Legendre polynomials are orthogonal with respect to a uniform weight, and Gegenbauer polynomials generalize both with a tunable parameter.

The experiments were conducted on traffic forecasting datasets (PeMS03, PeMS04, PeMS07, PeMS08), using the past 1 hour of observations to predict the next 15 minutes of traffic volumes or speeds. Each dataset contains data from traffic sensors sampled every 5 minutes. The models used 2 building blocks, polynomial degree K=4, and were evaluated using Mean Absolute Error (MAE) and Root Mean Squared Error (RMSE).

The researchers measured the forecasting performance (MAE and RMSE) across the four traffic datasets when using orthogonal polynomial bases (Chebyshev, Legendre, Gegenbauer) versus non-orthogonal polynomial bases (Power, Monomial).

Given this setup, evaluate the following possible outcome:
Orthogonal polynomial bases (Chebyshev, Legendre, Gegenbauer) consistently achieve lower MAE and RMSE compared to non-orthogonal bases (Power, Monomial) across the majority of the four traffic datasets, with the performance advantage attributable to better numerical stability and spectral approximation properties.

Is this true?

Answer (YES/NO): YES